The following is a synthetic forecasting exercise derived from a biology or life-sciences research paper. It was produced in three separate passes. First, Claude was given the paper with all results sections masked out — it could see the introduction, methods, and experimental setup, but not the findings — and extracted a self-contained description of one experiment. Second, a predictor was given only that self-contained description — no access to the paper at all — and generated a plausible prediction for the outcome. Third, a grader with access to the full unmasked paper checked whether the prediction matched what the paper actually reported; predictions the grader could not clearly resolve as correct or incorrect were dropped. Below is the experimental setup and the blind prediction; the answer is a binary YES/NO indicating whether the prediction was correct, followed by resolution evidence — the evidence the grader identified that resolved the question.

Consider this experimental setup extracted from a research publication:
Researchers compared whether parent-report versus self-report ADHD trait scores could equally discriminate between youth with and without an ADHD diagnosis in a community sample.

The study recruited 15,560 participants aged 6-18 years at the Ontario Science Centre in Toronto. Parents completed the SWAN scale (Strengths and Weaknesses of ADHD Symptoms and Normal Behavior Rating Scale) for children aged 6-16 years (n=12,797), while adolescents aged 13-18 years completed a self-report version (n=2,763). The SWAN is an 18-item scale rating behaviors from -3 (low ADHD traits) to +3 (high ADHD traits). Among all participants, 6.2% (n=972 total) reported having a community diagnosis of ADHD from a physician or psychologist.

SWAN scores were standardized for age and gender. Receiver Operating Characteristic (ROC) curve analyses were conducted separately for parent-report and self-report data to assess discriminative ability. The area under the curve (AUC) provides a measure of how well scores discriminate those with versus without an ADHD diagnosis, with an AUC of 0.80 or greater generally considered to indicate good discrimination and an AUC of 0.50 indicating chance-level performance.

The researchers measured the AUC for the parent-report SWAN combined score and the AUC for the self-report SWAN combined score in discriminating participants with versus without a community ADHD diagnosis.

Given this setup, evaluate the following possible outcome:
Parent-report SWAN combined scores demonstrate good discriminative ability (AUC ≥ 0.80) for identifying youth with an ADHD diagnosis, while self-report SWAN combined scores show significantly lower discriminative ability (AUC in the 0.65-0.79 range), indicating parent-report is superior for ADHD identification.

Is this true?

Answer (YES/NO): YES